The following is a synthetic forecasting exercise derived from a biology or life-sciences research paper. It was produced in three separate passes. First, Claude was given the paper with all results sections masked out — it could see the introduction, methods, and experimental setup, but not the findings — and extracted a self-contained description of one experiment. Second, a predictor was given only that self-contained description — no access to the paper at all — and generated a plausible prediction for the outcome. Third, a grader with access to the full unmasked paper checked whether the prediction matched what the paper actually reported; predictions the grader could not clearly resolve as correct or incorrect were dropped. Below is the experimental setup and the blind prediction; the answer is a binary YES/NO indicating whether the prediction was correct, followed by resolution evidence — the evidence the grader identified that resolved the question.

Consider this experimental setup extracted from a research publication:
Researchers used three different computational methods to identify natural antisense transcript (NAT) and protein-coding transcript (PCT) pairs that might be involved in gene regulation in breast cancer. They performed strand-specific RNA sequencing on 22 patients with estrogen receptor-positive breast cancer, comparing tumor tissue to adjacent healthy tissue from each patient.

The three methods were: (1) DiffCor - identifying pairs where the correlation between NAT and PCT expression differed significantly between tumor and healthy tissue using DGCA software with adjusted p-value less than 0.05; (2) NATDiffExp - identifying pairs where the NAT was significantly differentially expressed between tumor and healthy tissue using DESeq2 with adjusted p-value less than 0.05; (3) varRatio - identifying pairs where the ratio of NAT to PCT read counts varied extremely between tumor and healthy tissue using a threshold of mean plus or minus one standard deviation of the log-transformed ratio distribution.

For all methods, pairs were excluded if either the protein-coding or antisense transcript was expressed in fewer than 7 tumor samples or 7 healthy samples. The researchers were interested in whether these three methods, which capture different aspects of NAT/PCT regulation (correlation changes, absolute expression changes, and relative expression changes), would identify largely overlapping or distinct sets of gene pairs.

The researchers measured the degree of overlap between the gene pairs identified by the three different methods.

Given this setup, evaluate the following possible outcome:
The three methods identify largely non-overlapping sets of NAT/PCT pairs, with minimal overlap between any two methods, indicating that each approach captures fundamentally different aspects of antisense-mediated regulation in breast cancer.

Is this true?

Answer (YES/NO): NO